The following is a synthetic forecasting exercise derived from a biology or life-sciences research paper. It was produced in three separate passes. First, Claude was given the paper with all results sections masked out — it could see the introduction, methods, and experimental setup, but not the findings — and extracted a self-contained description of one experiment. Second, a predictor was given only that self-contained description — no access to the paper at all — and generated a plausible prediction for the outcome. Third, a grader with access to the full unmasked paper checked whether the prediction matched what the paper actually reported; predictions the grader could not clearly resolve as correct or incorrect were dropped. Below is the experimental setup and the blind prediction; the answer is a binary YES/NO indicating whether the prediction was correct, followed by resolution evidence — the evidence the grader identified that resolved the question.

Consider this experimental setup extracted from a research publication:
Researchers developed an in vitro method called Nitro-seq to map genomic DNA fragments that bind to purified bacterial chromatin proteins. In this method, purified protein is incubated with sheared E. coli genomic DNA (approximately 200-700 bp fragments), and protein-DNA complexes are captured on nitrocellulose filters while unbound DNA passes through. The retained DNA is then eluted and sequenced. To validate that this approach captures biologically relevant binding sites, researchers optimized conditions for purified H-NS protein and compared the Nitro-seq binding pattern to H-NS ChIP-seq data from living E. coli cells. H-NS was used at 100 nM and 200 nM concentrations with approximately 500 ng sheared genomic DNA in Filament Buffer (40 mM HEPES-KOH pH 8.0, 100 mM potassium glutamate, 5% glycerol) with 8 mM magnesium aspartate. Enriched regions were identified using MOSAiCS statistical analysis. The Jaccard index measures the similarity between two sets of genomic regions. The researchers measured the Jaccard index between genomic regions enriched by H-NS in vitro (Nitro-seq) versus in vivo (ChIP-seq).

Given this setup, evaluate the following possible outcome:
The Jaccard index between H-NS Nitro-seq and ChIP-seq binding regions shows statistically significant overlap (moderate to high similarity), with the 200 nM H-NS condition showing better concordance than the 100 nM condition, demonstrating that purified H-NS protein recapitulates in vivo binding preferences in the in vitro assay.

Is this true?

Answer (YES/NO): NO